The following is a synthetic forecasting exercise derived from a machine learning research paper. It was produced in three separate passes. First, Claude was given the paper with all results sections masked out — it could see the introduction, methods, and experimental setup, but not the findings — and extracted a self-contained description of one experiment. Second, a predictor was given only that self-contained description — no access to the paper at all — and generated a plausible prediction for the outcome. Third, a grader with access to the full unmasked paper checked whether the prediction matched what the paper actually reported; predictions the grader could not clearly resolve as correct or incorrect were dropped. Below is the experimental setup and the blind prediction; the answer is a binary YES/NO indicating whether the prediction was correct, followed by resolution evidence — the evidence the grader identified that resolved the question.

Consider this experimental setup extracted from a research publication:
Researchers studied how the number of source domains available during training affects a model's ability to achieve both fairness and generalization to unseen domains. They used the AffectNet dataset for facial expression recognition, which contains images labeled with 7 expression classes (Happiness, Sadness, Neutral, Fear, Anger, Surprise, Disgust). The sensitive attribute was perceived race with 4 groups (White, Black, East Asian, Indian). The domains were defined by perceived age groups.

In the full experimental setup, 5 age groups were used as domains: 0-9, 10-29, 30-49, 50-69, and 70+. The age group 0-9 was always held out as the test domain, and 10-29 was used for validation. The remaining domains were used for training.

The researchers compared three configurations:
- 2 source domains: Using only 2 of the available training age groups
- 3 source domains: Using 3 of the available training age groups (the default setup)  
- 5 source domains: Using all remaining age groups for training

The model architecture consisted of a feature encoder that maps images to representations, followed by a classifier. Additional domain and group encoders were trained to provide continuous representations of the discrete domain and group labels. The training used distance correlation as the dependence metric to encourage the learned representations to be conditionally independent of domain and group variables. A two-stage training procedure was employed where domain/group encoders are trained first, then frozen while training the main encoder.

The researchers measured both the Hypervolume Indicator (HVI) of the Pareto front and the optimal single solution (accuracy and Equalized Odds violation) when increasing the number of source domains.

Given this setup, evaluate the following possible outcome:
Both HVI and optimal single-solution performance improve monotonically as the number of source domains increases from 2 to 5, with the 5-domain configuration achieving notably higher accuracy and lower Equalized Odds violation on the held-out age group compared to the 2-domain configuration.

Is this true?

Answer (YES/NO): YES